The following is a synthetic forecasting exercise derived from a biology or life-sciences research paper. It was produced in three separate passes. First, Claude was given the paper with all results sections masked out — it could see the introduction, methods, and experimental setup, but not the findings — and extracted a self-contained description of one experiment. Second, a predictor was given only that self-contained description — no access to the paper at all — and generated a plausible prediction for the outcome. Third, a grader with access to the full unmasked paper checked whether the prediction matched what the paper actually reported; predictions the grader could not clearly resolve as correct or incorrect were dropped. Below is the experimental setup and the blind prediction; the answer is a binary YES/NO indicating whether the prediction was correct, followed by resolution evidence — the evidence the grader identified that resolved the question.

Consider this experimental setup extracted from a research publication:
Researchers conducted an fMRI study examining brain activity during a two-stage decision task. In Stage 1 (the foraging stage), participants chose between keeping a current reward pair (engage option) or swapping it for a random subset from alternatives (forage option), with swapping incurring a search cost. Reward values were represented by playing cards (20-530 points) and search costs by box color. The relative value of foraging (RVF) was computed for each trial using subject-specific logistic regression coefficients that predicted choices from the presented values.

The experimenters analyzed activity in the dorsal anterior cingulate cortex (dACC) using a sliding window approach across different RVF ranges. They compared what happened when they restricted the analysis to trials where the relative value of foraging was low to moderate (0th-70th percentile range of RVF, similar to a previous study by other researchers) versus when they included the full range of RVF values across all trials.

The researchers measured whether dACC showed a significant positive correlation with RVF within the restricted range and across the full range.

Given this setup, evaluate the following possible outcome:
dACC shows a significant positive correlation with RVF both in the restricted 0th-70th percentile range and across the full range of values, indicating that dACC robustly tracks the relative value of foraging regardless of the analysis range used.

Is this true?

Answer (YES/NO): NO